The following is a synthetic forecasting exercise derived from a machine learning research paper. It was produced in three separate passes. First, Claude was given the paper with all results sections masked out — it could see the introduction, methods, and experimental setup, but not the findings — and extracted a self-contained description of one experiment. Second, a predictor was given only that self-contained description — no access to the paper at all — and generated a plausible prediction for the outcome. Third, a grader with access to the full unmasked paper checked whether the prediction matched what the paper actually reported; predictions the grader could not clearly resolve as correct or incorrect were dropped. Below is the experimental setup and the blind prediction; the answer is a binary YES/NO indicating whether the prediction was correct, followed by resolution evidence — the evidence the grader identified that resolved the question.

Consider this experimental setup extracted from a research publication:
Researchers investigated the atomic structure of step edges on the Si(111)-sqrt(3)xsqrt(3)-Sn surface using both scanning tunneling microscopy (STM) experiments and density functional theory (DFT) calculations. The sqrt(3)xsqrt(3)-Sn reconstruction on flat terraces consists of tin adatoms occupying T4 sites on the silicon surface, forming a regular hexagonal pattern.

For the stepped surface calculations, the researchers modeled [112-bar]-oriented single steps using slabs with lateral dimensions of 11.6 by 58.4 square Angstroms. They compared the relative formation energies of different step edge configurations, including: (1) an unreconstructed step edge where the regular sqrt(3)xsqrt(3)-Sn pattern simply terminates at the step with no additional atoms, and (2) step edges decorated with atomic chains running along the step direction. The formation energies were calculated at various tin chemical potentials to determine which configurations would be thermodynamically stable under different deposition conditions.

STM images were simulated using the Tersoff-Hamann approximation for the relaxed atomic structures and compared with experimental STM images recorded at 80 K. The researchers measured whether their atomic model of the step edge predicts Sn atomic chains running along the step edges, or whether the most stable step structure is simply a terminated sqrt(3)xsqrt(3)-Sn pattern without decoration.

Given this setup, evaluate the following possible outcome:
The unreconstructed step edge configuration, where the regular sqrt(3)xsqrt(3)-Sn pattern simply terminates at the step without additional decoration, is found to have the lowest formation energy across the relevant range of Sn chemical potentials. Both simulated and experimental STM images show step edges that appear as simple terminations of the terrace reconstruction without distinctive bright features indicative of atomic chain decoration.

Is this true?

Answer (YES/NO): NO